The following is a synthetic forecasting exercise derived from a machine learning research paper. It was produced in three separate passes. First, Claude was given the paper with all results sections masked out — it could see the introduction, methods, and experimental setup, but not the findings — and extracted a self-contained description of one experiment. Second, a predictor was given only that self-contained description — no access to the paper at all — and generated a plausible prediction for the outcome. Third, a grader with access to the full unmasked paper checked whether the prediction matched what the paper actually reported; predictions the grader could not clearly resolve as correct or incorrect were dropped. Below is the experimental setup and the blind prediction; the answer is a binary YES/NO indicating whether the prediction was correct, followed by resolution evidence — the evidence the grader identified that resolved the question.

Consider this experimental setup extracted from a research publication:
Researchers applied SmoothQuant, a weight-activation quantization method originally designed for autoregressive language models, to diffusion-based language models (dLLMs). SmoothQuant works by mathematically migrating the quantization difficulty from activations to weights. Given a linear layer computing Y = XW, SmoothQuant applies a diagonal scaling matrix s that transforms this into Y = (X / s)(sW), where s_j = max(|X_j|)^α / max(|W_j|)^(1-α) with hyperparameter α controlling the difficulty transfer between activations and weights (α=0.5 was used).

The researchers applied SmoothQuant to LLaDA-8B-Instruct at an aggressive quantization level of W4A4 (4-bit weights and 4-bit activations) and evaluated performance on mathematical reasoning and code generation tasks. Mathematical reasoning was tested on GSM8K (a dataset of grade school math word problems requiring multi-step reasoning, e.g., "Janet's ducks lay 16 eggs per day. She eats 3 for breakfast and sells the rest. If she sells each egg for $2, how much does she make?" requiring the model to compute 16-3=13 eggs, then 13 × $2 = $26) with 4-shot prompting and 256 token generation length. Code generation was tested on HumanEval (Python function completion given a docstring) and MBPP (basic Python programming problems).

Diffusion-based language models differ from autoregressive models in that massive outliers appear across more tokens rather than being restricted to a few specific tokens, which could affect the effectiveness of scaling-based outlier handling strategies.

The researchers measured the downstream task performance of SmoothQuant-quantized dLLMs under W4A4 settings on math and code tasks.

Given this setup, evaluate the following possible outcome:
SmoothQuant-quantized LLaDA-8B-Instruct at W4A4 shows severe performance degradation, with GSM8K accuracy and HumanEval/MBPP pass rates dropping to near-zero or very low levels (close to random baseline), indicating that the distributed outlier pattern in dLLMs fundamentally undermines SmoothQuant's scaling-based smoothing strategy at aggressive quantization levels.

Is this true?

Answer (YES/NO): YES